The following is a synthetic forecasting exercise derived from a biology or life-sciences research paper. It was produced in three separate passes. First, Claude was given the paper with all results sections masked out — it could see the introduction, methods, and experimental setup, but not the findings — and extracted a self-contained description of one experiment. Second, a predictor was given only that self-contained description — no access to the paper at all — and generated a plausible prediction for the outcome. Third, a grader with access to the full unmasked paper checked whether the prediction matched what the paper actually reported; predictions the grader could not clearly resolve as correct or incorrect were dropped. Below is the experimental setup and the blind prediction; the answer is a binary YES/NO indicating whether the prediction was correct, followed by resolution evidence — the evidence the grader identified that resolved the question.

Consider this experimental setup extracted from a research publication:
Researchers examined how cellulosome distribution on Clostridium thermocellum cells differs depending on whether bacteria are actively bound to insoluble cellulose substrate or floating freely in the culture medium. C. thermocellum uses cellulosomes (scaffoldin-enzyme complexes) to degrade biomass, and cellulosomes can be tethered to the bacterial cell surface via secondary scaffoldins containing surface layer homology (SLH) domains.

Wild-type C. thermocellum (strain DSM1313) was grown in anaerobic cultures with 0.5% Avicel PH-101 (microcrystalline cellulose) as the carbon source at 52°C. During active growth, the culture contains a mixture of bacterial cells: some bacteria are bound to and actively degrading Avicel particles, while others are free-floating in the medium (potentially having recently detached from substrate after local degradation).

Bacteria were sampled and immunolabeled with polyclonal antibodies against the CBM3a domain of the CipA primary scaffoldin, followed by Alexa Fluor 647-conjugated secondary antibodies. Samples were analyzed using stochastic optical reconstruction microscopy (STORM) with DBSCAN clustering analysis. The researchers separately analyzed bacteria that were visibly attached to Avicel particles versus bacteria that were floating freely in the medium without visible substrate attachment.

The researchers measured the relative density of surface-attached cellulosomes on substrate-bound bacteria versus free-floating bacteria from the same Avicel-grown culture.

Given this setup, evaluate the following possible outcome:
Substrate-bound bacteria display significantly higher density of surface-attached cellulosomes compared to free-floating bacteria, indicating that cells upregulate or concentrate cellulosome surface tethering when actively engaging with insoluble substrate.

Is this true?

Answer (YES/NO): NO